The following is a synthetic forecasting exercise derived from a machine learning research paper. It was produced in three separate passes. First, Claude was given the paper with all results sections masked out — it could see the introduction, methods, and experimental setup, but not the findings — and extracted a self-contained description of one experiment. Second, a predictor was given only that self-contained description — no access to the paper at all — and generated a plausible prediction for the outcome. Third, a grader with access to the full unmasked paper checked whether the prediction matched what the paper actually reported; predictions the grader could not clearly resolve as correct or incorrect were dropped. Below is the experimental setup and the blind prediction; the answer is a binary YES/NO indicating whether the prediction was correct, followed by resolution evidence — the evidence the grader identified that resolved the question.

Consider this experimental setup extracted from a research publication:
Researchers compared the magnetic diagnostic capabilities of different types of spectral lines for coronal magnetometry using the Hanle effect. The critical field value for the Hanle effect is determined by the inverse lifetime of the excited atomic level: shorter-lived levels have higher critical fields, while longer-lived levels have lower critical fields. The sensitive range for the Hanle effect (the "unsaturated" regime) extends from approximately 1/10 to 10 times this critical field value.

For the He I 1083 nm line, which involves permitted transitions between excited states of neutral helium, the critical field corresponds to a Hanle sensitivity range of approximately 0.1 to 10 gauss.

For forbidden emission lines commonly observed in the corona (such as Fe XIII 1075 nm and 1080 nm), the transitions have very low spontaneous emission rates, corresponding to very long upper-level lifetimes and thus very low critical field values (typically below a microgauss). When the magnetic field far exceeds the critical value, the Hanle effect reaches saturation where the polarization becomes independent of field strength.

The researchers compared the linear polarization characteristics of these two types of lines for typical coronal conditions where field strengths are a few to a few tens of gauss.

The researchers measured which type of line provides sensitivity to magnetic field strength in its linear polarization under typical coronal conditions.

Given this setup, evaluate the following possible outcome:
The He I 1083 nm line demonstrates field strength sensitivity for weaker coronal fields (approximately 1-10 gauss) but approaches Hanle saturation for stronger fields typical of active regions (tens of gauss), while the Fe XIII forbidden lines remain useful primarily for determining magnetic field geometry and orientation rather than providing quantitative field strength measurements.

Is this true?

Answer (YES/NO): NO